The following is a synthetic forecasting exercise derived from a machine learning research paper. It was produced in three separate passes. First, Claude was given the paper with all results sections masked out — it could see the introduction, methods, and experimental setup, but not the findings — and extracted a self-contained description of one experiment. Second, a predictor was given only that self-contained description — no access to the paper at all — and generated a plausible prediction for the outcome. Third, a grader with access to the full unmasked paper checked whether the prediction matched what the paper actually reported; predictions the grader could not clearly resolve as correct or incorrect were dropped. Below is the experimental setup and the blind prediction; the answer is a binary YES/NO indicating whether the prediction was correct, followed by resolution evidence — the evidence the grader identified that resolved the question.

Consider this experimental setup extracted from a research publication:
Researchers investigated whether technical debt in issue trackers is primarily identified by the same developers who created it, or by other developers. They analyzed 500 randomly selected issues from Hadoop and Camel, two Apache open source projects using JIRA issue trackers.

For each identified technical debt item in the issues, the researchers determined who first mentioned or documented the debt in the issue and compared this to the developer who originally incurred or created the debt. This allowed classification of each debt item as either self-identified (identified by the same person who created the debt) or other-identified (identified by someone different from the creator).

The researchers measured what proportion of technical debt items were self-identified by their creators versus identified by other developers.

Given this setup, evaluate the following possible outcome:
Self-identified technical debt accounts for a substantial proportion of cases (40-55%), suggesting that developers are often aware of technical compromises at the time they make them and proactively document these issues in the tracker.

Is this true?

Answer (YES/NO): NO